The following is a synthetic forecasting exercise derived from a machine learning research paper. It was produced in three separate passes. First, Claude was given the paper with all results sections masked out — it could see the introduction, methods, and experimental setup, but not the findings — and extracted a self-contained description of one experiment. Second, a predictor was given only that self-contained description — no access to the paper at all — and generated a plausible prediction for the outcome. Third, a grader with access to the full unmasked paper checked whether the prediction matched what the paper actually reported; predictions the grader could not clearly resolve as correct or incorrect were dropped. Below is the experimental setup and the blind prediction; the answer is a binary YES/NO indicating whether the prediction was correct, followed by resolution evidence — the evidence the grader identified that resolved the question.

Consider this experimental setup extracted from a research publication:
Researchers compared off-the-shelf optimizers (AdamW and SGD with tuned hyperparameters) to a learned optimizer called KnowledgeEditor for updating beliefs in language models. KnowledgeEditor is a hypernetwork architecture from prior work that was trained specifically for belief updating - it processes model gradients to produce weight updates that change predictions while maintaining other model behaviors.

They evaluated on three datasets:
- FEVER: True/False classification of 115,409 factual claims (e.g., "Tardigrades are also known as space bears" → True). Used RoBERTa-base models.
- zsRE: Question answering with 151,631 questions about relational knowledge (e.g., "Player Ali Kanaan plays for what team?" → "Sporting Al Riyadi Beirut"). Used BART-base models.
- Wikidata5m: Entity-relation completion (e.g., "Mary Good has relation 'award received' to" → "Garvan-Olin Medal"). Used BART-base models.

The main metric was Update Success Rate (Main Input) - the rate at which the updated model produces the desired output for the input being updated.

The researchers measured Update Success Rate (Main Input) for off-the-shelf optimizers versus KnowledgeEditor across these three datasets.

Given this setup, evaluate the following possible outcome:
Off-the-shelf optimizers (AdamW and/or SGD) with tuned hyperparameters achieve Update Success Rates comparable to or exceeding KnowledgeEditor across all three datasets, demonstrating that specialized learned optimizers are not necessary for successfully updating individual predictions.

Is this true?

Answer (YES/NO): YES